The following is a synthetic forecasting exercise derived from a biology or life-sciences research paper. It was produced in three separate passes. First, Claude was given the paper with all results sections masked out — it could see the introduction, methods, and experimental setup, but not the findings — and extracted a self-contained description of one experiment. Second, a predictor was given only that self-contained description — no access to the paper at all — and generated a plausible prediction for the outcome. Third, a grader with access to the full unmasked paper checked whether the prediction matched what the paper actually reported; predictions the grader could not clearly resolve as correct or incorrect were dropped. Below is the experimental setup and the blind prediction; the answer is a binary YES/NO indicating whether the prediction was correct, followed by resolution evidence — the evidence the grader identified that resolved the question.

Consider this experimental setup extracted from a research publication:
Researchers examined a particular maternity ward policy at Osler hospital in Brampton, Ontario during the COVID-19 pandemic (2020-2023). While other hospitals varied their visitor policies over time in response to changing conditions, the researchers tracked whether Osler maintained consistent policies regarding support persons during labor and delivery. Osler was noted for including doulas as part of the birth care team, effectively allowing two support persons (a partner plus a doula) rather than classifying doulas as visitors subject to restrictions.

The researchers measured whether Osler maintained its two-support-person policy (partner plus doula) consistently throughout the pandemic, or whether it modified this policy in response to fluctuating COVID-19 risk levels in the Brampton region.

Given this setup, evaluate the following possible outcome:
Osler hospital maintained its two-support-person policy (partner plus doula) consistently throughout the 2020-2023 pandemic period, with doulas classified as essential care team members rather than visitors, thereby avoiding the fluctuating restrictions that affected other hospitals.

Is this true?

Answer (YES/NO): YES